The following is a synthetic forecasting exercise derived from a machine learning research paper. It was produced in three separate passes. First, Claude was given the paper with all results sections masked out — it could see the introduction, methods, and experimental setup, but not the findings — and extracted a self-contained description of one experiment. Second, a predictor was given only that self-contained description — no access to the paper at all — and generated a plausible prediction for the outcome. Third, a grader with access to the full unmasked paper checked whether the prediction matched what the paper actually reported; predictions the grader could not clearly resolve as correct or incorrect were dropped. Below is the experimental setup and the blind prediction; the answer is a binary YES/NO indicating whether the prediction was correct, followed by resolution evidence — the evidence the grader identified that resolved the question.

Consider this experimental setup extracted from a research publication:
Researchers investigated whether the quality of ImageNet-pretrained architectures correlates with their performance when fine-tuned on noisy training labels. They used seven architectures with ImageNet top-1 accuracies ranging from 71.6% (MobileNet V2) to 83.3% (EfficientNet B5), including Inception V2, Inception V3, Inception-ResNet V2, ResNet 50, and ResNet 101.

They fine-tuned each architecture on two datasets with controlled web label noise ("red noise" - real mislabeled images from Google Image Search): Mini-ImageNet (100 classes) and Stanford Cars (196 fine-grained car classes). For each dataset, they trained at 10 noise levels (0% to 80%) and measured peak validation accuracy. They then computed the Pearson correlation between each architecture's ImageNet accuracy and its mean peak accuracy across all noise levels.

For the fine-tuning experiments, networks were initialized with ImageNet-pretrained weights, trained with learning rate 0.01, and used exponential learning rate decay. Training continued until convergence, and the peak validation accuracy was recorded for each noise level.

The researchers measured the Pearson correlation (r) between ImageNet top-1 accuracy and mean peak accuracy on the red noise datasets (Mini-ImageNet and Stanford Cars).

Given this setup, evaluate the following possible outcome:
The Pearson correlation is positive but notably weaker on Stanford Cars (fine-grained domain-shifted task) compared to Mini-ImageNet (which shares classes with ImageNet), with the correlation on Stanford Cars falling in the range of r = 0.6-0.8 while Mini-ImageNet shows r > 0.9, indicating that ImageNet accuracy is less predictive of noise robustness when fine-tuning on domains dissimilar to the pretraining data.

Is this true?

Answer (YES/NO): NO